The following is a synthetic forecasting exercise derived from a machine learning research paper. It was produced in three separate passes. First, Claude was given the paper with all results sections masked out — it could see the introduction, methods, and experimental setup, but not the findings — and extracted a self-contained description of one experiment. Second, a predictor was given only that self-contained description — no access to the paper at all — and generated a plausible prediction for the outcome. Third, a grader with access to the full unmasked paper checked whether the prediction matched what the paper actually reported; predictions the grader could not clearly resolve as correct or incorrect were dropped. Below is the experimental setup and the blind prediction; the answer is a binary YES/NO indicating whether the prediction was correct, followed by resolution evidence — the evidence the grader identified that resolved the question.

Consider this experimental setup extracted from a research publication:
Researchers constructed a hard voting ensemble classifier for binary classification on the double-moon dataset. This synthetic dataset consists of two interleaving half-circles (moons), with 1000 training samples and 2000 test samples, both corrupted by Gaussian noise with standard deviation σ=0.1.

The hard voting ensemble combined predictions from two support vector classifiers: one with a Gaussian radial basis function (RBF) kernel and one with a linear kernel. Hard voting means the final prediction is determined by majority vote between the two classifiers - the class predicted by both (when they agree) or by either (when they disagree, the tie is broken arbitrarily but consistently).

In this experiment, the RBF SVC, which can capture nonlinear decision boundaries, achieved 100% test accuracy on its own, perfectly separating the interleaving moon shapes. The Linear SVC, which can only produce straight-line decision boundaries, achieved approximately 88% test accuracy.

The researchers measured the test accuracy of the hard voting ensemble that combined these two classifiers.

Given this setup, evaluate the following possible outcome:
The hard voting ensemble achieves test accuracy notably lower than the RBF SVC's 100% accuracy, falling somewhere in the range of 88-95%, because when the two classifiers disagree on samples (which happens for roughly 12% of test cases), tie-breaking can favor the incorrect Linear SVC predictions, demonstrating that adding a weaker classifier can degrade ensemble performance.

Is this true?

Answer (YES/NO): YES